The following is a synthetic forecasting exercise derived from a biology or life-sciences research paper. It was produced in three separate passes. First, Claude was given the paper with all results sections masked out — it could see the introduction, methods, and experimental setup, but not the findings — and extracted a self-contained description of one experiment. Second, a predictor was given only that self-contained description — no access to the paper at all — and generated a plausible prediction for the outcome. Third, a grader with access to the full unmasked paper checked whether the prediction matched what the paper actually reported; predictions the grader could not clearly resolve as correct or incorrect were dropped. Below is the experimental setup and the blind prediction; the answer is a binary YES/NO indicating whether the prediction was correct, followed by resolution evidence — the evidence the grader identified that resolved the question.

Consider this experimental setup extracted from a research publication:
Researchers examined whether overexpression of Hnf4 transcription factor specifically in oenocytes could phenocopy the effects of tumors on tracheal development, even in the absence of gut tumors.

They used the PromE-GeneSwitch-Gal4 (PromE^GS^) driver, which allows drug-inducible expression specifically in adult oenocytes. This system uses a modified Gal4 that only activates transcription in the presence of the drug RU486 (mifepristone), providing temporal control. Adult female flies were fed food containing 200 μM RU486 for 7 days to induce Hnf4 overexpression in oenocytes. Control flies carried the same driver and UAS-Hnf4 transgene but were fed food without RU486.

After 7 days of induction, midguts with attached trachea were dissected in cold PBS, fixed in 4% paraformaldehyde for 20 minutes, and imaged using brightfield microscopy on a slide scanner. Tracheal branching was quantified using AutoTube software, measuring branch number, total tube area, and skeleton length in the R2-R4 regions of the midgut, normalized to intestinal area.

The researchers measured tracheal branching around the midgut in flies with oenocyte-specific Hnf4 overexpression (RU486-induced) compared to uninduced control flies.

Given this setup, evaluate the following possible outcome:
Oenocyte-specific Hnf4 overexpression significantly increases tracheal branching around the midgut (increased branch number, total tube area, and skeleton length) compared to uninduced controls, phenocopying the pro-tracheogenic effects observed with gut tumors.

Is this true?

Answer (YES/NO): NO